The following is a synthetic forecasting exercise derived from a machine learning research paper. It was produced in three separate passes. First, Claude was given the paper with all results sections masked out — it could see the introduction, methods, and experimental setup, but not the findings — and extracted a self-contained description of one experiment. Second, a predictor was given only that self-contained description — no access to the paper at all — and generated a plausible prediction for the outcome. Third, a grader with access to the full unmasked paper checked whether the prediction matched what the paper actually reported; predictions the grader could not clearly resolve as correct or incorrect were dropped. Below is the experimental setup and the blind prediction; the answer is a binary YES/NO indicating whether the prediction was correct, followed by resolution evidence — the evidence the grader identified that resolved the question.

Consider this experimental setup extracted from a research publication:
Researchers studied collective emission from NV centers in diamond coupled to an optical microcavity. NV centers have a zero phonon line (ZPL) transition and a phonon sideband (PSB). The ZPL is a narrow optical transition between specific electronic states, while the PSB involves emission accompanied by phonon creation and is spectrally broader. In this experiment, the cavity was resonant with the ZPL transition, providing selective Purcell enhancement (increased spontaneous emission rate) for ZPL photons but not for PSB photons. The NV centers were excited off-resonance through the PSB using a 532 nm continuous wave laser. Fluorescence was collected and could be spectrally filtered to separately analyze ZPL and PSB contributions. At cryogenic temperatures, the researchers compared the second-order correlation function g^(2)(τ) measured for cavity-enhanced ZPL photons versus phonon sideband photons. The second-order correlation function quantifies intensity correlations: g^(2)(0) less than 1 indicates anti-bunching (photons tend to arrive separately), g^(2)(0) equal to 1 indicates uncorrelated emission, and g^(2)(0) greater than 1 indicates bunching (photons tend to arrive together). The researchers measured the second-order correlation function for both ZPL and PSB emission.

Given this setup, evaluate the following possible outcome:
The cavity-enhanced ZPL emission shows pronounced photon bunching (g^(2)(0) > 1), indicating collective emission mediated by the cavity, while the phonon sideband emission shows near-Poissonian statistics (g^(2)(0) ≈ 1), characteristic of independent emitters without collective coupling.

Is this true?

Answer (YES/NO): YES